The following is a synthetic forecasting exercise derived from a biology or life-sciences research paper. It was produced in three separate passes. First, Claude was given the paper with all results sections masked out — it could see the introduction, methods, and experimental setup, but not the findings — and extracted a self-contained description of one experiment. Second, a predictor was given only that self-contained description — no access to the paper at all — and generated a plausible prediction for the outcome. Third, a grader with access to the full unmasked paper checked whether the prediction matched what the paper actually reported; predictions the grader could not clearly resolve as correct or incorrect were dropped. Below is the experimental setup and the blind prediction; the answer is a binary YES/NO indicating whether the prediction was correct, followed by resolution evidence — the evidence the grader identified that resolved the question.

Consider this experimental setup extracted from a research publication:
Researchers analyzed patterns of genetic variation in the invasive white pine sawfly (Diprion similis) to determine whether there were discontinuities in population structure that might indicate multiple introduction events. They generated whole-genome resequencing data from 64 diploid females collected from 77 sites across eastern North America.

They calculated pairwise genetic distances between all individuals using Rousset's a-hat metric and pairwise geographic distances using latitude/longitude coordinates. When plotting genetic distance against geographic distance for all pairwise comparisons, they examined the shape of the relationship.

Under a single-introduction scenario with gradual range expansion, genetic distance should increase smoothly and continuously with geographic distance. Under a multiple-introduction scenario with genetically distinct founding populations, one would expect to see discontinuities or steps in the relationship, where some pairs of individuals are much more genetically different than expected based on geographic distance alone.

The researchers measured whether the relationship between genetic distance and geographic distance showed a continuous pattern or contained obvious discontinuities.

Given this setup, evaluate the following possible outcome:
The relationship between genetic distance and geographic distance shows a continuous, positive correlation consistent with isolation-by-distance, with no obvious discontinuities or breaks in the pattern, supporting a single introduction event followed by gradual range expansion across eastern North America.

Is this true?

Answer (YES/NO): NO